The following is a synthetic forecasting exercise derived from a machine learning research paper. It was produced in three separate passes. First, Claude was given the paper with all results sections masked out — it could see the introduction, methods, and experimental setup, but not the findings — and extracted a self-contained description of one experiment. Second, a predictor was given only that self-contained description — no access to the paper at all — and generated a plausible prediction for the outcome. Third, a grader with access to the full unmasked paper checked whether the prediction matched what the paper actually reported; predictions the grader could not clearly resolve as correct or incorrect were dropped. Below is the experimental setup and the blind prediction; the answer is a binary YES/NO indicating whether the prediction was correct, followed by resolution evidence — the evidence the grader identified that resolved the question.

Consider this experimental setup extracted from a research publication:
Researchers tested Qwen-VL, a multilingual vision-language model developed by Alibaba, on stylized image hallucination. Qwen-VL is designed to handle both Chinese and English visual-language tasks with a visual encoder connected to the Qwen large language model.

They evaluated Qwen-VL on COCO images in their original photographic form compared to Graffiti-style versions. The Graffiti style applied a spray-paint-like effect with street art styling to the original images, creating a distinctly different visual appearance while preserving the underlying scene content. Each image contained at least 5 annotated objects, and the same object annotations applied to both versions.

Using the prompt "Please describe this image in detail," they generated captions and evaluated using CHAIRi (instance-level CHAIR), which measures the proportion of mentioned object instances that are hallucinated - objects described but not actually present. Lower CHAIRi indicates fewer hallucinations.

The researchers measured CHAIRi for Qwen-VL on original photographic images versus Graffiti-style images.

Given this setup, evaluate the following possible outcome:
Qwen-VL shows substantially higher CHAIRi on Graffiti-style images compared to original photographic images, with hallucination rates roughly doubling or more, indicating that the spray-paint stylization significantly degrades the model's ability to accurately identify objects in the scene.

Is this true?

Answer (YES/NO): YES